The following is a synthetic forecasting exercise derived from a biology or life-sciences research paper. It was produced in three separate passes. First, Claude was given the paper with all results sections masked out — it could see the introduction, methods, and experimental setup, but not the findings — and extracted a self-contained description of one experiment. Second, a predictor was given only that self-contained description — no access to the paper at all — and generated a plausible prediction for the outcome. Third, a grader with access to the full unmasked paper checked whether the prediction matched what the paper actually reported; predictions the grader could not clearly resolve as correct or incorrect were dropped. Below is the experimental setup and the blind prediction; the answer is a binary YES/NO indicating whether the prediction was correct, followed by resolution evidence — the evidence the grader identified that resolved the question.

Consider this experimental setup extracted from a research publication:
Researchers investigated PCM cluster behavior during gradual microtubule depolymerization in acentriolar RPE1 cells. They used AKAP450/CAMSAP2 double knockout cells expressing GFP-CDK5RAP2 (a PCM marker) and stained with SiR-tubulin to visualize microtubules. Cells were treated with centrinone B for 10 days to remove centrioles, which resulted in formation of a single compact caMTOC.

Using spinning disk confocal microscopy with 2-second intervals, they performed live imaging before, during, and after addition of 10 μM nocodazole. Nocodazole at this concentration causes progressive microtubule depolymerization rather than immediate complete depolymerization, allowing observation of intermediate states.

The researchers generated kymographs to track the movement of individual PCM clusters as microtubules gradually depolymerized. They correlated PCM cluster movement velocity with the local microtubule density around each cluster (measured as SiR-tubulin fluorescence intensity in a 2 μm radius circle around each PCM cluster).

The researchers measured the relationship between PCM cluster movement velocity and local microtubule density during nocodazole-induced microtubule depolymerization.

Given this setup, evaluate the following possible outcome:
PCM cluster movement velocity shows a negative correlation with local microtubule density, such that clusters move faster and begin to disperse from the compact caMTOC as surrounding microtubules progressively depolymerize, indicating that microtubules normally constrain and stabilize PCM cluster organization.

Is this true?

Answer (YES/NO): NO